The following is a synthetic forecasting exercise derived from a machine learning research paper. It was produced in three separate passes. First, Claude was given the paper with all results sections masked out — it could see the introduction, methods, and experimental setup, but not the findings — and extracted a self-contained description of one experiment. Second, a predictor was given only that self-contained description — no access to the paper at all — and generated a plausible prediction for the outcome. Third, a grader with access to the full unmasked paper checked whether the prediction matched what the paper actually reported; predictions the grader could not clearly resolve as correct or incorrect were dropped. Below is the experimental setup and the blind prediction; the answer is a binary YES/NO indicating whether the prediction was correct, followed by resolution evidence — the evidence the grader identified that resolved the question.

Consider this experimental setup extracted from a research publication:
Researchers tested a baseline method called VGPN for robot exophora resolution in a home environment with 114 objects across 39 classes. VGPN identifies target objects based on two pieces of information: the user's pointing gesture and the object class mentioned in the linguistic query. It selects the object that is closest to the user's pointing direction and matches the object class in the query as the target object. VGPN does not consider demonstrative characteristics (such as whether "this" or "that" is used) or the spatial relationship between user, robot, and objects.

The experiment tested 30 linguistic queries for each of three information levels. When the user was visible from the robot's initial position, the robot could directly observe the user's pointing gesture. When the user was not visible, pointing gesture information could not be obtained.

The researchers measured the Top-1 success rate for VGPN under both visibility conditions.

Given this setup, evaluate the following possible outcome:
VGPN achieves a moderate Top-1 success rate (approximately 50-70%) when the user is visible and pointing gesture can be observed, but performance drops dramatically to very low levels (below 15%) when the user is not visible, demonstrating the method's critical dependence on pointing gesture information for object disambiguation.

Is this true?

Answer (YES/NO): NO